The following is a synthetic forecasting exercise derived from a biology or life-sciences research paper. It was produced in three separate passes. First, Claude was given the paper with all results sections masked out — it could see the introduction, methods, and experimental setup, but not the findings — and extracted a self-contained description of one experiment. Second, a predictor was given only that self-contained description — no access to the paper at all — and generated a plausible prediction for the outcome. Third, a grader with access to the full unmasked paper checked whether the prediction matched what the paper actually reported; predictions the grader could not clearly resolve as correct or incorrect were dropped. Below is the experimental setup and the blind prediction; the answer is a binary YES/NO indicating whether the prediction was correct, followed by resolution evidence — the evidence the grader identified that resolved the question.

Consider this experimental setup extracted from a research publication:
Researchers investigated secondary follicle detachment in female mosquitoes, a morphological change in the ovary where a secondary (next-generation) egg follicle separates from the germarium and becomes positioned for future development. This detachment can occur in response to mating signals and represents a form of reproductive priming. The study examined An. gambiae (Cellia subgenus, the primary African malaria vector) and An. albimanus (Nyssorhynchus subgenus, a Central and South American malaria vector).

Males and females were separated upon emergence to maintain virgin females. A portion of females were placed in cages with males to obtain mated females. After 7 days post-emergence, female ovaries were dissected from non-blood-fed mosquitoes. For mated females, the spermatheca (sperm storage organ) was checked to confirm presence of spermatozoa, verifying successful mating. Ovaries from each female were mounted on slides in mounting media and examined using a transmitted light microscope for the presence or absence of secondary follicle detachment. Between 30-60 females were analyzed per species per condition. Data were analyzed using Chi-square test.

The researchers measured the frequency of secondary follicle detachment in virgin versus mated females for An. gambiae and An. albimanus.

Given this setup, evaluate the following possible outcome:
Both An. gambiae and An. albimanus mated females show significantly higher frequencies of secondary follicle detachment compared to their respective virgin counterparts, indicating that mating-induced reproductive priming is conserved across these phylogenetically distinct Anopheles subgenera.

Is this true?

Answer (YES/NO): NO